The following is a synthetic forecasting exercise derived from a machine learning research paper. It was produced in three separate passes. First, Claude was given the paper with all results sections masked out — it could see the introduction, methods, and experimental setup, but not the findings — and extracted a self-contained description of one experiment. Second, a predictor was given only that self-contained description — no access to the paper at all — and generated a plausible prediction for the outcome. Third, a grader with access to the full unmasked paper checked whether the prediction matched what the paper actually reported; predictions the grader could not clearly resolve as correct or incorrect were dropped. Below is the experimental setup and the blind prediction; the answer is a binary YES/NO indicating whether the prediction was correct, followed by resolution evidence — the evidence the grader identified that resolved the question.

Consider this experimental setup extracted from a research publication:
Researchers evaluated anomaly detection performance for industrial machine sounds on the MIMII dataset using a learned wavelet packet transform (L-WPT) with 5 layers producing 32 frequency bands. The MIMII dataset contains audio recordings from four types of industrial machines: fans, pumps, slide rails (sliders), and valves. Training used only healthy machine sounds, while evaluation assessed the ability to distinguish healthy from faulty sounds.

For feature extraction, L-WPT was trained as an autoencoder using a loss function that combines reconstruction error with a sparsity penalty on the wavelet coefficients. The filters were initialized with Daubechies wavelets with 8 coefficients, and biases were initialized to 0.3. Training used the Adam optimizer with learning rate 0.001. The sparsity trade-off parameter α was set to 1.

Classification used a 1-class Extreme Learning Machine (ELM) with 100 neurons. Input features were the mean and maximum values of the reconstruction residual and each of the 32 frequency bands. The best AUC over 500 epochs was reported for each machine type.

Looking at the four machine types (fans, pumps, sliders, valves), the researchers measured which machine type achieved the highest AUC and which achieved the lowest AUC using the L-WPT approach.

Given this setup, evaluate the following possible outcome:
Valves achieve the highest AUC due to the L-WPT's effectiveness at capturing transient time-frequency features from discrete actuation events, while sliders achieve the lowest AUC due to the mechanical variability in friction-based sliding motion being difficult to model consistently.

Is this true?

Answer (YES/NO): NO